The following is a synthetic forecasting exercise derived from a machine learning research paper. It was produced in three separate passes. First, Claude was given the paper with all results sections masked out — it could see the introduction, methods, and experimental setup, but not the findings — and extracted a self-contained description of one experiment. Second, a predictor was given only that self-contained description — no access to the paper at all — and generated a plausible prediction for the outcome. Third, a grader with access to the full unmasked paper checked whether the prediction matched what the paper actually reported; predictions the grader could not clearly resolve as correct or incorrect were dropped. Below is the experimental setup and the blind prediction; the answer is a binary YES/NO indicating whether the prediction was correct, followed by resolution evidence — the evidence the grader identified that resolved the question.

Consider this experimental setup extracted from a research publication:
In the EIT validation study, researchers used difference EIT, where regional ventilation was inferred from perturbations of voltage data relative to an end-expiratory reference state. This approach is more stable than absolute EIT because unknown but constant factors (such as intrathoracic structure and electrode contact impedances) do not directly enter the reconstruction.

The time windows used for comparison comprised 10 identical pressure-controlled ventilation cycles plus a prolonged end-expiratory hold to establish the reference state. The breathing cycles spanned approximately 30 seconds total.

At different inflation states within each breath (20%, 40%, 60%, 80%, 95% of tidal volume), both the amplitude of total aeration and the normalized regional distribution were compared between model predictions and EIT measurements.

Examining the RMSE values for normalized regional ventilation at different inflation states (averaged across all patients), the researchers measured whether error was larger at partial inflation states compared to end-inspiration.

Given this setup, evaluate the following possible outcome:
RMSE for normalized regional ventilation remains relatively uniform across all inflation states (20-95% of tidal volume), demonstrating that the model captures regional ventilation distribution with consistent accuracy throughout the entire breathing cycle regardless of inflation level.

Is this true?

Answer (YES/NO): YES